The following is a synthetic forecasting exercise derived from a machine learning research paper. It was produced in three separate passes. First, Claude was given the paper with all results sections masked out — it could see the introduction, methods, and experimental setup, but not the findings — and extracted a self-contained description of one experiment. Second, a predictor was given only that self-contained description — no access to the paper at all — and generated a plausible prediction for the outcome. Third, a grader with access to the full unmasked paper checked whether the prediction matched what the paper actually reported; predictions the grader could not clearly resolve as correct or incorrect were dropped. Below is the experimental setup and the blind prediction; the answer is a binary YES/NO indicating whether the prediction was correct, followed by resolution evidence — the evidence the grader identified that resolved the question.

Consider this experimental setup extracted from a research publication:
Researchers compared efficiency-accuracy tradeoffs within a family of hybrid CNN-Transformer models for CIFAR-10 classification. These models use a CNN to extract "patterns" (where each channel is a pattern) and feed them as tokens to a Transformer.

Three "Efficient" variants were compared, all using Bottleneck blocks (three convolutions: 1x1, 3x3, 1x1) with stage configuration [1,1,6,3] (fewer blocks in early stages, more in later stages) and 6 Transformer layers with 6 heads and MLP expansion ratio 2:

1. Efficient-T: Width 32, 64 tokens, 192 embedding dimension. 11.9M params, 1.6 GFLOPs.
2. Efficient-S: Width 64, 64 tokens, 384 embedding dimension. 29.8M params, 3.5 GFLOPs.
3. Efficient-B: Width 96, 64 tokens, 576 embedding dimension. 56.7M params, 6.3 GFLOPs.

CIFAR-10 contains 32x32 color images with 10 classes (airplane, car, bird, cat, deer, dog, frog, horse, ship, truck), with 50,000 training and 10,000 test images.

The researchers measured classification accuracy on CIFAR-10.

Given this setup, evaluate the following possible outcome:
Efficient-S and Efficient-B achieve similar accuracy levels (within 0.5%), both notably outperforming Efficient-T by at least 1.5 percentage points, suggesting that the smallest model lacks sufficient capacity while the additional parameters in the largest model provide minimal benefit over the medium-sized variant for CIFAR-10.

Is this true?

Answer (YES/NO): NO